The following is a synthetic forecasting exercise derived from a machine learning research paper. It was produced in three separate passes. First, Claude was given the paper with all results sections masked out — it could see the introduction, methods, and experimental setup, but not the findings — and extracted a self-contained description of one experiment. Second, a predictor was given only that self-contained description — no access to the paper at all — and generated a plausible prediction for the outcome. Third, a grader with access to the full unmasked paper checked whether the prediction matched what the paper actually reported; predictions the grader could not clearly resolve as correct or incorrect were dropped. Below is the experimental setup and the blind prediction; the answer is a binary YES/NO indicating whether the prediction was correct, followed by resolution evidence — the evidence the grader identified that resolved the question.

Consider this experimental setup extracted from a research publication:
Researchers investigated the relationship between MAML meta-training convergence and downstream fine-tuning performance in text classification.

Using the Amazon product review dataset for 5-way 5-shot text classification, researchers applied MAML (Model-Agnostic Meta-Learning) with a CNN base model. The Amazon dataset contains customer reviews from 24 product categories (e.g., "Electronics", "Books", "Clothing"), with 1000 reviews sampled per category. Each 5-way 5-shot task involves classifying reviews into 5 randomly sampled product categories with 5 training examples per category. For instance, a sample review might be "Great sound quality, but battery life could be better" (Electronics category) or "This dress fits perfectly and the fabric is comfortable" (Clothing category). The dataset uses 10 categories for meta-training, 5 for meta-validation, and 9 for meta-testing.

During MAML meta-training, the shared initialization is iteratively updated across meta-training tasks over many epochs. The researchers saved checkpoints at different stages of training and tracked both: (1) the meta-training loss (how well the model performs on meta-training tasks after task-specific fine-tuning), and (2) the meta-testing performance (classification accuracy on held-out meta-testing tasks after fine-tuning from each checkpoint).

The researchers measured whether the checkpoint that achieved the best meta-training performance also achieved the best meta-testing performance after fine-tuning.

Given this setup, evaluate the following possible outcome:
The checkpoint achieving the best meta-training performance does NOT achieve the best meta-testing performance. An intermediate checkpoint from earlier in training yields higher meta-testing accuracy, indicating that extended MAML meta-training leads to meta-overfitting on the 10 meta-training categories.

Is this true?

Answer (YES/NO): YES